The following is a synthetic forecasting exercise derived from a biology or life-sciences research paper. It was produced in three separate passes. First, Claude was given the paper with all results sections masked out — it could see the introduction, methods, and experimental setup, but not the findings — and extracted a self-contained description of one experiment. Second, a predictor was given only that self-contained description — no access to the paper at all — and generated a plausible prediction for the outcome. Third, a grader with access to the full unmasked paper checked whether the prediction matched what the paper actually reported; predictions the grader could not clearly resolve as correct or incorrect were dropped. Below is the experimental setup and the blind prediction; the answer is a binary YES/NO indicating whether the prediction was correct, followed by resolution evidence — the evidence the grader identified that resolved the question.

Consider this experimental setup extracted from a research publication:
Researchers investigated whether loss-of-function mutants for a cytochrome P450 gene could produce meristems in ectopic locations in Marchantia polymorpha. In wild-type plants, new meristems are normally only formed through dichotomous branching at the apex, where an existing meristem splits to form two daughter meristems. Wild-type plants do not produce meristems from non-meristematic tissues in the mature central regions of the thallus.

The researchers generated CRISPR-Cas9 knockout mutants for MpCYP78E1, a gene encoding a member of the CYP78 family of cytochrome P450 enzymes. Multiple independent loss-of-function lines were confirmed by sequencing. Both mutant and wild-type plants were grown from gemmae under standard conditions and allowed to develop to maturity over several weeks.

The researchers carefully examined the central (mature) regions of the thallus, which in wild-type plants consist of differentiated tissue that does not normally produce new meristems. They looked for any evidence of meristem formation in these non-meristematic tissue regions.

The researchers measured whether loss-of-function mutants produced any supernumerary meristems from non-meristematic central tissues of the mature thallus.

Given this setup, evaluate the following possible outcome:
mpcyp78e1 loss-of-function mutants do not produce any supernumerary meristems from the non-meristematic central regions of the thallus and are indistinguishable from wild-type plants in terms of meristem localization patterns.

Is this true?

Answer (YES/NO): NO